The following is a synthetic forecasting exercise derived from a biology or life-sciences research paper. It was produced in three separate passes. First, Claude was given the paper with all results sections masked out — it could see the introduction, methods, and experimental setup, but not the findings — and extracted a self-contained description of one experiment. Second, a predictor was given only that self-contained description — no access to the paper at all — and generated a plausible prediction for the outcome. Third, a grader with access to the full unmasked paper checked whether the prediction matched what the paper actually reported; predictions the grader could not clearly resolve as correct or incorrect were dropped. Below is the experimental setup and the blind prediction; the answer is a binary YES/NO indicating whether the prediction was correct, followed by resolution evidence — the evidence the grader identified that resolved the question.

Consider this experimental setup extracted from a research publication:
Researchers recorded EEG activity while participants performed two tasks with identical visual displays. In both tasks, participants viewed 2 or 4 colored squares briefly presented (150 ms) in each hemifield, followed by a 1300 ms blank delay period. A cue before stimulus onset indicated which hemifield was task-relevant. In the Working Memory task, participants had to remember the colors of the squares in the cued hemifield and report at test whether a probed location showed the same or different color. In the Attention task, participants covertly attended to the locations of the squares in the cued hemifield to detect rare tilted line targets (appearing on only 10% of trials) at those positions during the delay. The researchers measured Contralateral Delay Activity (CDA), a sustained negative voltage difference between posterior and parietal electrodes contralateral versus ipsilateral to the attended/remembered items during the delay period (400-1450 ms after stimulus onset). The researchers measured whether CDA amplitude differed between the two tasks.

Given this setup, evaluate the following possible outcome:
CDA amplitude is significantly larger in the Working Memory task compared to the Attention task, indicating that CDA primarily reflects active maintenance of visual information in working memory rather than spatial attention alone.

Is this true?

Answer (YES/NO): YES